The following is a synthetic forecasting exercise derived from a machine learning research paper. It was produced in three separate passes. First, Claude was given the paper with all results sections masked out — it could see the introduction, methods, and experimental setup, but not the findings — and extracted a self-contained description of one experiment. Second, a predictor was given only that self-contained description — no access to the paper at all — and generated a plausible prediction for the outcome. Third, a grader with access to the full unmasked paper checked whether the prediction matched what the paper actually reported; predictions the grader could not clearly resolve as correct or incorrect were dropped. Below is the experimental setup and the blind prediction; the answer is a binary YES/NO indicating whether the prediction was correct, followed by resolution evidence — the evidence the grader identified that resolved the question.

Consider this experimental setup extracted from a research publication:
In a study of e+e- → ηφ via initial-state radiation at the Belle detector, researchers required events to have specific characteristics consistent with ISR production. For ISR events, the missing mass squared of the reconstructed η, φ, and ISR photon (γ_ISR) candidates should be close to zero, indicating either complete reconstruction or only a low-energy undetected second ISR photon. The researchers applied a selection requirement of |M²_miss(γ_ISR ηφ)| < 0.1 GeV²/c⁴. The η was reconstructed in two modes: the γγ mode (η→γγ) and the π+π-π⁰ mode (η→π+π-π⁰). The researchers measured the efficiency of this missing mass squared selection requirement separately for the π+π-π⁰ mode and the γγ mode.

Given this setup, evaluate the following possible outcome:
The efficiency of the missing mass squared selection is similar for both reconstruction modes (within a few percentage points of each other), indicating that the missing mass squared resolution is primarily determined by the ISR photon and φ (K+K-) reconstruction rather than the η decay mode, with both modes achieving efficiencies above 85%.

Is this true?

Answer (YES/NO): YES